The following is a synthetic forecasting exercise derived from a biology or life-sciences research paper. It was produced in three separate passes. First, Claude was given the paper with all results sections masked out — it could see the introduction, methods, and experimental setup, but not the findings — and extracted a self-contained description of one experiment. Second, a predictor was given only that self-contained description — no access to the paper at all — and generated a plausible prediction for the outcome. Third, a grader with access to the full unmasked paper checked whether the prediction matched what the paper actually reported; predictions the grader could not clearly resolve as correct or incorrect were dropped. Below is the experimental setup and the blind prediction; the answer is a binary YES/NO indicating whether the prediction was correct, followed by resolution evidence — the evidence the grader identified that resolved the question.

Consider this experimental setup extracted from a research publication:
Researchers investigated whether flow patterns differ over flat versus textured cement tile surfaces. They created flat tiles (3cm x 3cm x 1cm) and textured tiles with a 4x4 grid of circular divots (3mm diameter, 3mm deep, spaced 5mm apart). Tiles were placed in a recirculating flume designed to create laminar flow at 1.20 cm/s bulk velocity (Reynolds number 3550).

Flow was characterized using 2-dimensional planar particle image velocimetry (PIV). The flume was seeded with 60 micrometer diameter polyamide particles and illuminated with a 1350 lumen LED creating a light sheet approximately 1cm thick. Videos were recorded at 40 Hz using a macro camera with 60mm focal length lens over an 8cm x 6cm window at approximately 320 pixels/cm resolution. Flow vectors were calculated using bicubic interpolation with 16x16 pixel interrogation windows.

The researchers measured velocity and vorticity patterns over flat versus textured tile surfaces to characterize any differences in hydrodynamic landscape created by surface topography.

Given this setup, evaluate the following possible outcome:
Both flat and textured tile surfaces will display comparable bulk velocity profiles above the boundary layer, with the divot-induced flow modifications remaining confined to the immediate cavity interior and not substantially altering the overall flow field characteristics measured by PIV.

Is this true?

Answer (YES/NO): NO